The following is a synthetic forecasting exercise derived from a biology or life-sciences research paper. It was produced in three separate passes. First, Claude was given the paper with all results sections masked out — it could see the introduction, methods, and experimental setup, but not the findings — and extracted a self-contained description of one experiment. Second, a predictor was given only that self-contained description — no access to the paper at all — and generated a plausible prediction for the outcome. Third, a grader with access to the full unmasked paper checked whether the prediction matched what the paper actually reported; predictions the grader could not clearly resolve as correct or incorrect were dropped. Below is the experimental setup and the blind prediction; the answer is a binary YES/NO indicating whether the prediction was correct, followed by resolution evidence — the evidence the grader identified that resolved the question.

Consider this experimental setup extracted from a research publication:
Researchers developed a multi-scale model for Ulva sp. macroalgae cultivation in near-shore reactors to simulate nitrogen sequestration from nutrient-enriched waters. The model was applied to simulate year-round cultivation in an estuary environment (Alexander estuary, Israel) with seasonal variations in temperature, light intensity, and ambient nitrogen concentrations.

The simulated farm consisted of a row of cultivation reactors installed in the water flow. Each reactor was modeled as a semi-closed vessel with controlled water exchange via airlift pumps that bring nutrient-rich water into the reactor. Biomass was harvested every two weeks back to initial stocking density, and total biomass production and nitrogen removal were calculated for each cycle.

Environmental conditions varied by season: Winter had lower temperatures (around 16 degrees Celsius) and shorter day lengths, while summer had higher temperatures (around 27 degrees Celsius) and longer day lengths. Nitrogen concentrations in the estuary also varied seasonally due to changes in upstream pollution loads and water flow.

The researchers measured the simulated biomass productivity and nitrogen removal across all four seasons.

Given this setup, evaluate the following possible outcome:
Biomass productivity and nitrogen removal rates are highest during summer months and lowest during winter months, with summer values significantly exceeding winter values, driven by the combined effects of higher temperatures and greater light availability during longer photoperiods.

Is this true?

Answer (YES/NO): NO